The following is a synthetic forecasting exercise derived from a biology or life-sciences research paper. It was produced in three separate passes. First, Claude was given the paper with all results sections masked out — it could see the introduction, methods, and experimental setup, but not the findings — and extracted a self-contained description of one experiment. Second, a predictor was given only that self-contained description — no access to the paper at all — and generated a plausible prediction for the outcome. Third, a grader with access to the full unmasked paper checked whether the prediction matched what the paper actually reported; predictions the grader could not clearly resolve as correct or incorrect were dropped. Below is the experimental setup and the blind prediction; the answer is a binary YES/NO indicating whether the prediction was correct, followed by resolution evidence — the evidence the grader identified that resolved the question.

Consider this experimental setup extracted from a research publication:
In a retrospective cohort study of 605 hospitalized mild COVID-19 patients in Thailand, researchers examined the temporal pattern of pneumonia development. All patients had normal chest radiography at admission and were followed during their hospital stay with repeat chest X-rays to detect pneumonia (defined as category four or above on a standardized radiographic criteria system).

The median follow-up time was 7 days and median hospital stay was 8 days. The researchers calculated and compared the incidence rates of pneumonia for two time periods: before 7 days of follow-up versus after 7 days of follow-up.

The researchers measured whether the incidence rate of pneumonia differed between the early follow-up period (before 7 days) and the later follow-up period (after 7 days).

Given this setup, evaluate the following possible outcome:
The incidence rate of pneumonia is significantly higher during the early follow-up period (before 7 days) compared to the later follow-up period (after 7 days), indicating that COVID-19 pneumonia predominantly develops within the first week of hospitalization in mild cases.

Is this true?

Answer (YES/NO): YES